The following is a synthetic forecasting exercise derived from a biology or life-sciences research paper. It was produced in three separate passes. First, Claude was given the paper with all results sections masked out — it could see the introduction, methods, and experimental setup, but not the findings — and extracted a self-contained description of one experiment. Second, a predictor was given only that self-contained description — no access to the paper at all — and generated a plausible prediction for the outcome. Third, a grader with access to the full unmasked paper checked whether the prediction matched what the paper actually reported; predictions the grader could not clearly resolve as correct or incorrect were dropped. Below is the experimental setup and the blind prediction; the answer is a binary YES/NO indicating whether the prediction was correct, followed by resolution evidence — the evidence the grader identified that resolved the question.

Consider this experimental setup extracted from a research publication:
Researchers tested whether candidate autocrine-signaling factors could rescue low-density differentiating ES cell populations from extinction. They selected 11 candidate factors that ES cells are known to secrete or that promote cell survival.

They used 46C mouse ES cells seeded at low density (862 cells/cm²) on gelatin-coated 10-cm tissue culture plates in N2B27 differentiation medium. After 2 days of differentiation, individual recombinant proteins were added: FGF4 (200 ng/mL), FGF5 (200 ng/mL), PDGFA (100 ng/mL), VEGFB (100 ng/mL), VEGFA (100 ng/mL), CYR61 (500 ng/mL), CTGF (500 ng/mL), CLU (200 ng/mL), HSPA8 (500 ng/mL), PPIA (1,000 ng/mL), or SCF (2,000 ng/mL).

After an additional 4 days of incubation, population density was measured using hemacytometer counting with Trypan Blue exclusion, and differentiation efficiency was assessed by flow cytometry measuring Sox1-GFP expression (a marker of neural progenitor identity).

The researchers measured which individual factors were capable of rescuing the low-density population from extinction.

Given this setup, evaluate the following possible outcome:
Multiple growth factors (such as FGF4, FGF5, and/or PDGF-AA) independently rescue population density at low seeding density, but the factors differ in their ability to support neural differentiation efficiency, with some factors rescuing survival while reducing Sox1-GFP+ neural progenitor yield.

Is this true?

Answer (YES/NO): NO